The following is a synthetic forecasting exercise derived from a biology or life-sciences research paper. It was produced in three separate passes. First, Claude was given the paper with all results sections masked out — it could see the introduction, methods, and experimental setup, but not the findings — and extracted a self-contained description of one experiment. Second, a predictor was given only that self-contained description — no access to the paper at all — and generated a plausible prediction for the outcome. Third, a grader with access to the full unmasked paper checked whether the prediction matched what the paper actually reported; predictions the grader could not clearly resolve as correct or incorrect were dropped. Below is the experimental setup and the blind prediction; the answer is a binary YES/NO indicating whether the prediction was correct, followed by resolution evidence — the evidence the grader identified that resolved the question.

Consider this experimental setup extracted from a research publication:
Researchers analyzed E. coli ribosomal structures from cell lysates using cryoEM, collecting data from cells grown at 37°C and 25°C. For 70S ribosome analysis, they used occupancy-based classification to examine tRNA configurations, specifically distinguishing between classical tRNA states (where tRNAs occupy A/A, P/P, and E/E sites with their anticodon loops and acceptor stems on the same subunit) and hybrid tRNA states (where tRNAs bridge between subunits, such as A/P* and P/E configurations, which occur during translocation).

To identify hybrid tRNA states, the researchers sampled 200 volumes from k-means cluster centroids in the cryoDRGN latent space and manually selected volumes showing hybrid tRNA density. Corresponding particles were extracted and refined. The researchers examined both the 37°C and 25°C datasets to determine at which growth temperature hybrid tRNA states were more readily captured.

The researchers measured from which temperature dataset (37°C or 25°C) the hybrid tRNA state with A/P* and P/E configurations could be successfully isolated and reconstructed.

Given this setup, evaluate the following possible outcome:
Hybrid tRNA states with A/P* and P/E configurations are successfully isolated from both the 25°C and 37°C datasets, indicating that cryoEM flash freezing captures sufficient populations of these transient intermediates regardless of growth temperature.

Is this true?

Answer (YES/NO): NO